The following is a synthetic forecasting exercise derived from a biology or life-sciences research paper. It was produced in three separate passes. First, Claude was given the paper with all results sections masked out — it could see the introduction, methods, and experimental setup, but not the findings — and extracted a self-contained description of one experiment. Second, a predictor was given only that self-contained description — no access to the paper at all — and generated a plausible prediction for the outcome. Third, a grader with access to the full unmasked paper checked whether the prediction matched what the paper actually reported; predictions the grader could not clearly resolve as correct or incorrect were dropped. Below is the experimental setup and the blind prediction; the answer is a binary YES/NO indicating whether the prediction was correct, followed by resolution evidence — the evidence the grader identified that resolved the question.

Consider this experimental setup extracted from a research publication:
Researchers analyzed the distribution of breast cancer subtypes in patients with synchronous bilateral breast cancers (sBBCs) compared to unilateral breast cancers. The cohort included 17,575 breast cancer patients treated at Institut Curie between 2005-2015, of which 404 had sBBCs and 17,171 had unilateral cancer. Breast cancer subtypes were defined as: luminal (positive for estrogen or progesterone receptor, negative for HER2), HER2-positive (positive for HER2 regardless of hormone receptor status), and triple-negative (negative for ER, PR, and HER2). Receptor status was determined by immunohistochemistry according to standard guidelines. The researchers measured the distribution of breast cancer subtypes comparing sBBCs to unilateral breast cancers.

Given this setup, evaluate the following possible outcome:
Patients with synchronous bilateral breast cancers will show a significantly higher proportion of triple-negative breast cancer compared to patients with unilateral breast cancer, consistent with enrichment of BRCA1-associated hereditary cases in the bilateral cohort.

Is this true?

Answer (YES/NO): NO